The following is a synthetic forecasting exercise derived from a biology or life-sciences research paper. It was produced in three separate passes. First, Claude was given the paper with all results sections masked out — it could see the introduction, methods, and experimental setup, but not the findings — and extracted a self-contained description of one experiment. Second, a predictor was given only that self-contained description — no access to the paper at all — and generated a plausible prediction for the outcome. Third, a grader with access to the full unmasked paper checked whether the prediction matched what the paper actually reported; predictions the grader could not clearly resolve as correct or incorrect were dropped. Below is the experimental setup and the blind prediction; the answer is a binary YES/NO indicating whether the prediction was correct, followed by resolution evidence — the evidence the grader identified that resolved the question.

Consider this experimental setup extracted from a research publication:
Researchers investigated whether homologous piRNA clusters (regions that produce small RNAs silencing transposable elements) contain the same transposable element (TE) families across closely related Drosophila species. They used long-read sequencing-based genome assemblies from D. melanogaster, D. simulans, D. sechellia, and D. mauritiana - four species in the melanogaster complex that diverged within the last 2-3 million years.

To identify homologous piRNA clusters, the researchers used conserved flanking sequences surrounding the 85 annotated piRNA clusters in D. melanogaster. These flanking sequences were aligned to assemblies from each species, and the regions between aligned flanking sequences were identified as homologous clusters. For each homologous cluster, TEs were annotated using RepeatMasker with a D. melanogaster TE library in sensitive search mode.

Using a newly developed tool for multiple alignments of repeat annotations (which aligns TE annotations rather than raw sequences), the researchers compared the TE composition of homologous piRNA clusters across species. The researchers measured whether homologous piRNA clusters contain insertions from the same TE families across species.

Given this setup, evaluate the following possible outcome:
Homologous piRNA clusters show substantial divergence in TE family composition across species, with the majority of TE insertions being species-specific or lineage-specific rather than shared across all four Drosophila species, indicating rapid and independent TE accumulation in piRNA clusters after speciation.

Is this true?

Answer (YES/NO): YES